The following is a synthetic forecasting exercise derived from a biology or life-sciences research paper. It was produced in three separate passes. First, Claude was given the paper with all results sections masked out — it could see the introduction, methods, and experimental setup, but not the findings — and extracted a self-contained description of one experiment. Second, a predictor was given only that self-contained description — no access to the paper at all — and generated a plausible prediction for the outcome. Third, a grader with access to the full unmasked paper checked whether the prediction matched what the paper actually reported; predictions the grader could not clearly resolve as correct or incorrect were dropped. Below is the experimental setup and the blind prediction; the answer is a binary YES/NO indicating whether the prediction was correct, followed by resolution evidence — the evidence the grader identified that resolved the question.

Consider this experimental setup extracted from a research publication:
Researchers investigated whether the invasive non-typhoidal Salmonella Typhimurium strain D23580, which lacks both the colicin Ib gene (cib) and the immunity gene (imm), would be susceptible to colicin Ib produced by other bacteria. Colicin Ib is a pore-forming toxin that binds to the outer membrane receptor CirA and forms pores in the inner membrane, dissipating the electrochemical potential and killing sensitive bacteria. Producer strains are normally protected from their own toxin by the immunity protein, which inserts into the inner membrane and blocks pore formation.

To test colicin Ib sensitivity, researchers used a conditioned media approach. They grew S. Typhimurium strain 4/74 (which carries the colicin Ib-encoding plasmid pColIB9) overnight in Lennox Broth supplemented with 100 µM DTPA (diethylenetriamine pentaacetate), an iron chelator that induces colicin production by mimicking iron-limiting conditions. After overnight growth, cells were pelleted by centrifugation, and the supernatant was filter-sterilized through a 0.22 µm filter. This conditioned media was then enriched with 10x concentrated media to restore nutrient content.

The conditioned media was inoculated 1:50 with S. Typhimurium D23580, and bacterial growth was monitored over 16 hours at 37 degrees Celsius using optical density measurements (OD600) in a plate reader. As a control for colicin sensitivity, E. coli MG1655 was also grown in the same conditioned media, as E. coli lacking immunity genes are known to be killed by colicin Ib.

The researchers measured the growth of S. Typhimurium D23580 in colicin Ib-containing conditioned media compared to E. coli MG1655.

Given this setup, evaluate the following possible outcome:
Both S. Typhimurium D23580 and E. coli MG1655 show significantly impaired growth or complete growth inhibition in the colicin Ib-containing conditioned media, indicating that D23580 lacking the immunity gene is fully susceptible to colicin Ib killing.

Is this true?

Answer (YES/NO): NO